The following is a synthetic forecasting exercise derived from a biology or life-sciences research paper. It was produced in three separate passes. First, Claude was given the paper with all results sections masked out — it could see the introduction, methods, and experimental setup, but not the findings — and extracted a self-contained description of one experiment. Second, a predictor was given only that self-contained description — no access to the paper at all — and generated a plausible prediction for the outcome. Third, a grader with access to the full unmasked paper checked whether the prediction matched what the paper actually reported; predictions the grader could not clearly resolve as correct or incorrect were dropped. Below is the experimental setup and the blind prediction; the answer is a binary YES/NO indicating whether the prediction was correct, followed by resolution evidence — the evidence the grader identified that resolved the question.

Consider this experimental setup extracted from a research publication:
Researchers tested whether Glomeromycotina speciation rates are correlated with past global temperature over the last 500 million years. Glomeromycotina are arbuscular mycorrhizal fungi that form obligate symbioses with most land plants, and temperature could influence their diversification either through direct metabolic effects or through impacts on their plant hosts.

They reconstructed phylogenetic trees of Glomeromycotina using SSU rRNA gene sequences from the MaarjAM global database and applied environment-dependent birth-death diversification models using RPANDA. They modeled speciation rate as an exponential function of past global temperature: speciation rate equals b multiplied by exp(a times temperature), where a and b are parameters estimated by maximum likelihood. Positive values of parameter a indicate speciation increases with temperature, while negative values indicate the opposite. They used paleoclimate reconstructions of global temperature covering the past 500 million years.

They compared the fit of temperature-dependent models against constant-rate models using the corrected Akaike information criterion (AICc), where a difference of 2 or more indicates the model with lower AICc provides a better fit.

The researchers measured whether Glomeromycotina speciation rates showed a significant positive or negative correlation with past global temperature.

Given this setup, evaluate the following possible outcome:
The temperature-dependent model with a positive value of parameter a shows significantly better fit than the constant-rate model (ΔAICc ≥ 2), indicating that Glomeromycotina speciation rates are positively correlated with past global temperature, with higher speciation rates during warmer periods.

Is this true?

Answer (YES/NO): YES